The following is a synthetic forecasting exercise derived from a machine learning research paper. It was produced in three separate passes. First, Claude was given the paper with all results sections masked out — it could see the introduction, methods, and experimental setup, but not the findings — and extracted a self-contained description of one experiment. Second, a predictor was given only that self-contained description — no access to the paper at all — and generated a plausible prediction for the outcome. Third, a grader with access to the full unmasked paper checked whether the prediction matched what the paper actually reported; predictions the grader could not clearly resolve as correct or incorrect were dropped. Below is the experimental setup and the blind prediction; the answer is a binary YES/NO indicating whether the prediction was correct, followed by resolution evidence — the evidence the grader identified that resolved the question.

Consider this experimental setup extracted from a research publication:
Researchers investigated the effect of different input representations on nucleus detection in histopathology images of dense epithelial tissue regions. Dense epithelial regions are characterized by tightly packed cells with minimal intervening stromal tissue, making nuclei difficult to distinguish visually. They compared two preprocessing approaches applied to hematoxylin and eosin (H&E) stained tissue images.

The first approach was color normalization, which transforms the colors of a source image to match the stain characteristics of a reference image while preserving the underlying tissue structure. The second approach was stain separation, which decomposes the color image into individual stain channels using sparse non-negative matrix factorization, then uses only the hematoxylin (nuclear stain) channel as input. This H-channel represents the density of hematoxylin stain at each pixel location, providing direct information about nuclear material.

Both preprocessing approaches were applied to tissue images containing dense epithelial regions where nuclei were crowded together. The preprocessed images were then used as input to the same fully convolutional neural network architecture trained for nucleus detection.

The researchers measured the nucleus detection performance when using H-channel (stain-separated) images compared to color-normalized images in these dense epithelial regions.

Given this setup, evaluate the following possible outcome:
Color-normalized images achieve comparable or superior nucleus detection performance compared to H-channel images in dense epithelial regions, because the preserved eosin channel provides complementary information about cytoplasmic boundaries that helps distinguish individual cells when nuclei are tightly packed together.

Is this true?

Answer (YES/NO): NO